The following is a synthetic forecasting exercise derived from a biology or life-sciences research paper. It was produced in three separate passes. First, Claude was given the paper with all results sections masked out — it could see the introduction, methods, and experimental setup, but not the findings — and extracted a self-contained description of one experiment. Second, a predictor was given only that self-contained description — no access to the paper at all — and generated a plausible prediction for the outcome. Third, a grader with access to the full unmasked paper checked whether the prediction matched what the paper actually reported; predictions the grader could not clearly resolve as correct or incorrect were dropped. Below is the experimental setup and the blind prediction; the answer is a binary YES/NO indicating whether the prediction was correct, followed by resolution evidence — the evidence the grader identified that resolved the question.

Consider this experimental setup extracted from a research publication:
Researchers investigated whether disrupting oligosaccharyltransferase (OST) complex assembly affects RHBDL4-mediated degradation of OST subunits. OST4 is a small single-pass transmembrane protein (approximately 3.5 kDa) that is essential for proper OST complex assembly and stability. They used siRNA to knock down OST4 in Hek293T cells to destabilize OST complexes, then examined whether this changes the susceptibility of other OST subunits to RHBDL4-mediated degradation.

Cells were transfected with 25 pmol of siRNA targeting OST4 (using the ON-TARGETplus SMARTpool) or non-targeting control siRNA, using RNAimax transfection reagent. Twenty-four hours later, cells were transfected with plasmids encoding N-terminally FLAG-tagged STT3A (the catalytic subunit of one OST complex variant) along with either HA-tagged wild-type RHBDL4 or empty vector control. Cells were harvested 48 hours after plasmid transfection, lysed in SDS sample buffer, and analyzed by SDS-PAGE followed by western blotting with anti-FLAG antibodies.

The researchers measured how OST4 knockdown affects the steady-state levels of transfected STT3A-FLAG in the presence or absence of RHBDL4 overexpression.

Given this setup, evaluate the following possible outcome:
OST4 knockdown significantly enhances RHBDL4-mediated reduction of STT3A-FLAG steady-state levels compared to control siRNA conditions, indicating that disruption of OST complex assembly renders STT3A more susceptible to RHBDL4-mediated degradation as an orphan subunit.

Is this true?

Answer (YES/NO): YES